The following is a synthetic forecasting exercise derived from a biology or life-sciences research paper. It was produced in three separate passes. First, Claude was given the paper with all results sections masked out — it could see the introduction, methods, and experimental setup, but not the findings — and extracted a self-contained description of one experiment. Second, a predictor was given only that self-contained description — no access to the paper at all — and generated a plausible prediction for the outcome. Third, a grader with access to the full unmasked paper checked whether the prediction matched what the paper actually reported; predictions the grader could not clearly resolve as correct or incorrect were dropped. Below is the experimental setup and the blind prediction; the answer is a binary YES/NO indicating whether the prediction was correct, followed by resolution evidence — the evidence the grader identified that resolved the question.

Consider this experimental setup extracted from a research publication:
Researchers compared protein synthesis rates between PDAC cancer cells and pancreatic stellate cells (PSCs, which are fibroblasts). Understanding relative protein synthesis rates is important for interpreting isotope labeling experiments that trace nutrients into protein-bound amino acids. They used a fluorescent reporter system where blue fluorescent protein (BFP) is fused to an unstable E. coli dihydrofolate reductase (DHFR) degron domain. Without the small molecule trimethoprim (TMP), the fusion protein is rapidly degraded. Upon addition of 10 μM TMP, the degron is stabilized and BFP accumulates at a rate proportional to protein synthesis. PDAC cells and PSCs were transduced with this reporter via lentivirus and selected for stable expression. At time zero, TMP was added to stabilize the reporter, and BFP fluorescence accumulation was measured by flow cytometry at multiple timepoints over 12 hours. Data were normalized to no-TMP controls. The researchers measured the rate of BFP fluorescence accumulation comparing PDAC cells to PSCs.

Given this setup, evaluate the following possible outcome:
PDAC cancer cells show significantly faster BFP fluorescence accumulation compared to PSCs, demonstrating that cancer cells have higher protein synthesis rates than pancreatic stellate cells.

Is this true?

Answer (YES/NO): NO